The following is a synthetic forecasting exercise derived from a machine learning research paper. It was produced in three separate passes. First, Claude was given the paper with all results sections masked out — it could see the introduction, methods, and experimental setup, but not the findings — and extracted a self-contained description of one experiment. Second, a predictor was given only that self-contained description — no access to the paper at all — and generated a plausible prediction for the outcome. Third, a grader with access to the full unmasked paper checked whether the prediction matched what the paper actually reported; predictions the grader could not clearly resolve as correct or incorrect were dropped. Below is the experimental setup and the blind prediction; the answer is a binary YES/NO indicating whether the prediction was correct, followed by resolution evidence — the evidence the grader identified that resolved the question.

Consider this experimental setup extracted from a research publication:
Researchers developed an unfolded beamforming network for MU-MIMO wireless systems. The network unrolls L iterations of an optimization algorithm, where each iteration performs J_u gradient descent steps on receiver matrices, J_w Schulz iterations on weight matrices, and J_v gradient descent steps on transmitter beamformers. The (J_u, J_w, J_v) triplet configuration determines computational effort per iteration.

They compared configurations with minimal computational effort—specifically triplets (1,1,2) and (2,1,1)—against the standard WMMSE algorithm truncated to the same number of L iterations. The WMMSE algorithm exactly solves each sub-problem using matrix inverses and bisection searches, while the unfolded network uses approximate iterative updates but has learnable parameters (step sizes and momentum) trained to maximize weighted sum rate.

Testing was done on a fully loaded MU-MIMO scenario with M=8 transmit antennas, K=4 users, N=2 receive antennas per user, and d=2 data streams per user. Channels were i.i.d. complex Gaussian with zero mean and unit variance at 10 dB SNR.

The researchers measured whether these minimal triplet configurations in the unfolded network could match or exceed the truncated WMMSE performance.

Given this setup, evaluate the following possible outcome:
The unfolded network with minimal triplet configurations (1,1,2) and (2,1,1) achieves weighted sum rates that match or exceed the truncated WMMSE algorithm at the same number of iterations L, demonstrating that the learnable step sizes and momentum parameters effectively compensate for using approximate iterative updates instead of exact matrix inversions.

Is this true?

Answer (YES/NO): NO